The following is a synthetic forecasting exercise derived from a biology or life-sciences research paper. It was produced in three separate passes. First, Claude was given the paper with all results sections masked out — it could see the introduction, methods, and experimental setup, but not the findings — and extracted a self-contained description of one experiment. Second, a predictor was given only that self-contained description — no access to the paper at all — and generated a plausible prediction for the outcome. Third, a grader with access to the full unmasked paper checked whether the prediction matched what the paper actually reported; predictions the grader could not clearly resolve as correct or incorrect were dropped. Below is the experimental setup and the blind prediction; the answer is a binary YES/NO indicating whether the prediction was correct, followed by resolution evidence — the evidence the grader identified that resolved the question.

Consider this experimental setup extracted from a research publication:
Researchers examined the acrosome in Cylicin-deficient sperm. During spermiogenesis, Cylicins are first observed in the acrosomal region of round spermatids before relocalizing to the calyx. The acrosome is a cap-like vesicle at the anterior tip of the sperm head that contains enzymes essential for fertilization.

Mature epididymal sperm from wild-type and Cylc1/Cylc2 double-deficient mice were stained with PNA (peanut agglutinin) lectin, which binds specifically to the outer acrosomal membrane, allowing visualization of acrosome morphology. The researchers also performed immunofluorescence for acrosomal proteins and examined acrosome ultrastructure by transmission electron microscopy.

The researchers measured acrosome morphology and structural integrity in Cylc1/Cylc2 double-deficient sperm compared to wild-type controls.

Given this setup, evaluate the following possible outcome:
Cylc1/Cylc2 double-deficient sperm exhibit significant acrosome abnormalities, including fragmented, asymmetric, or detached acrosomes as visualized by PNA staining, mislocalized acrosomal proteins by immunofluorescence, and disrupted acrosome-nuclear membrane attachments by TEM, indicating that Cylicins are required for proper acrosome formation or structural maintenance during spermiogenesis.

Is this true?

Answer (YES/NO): YES